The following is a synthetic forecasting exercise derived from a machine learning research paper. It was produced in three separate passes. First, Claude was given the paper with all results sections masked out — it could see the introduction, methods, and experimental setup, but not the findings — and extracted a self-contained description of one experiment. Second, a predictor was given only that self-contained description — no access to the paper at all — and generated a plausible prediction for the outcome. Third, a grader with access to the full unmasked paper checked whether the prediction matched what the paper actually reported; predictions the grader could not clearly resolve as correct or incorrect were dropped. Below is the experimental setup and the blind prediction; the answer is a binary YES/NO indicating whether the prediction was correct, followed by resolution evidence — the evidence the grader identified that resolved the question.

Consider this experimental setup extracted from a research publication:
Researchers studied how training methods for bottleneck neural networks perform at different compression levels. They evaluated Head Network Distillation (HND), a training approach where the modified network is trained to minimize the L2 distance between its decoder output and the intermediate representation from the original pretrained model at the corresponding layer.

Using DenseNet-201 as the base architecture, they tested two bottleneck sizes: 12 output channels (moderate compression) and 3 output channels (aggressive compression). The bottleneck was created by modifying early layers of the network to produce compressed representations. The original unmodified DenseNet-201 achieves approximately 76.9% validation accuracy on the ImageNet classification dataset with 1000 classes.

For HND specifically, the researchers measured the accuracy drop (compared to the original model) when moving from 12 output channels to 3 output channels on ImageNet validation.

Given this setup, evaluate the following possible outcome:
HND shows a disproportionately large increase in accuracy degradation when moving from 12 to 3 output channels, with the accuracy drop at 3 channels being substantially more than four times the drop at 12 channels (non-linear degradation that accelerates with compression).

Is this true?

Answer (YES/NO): YES